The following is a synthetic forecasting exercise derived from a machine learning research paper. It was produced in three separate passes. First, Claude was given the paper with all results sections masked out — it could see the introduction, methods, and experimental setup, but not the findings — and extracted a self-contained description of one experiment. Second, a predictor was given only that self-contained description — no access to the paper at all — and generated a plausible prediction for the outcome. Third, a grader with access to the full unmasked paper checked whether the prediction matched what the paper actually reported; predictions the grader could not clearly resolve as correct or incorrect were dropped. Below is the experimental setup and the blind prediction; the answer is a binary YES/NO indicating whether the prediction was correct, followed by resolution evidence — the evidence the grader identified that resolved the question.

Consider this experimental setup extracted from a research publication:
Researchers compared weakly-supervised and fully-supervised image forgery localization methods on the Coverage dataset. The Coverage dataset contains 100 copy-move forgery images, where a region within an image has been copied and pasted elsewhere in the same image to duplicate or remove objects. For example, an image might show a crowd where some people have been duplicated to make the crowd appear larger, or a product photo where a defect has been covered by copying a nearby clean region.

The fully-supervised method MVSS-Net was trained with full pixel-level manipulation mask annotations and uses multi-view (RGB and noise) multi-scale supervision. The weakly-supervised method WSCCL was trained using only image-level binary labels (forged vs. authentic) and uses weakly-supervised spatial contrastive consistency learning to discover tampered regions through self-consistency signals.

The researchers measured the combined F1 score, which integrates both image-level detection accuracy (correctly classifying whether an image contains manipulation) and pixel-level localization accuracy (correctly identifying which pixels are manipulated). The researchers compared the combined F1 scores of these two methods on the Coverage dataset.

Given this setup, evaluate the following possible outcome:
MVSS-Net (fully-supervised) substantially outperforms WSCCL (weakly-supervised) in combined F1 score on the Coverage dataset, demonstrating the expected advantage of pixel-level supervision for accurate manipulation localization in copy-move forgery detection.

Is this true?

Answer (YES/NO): NO